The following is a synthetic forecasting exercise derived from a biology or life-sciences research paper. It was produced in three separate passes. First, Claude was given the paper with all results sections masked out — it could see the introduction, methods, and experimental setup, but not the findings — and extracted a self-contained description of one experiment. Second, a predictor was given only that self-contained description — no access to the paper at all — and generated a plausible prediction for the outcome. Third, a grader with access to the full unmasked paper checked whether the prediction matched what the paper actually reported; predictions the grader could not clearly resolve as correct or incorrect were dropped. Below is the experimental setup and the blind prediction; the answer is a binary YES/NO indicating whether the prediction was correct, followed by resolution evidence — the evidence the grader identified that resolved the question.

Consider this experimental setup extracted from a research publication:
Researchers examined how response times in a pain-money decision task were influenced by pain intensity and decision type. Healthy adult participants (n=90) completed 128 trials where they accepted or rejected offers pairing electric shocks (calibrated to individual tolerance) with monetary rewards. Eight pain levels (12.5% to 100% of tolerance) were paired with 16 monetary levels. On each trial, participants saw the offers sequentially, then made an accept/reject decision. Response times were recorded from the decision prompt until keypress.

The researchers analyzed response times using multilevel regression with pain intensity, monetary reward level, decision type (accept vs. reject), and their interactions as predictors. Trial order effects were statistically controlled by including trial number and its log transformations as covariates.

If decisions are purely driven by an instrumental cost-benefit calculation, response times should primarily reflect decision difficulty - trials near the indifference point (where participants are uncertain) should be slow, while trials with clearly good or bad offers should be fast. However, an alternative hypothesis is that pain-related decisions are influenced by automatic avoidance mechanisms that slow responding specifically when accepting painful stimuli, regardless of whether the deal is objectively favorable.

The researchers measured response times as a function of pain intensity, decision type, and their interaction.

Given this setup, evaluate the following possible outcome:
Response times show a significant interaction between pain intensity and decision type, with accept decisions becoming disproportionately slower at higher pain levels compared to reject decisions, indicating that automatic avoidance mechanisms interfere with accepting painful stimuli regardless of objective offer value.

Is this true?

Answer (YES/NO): YES